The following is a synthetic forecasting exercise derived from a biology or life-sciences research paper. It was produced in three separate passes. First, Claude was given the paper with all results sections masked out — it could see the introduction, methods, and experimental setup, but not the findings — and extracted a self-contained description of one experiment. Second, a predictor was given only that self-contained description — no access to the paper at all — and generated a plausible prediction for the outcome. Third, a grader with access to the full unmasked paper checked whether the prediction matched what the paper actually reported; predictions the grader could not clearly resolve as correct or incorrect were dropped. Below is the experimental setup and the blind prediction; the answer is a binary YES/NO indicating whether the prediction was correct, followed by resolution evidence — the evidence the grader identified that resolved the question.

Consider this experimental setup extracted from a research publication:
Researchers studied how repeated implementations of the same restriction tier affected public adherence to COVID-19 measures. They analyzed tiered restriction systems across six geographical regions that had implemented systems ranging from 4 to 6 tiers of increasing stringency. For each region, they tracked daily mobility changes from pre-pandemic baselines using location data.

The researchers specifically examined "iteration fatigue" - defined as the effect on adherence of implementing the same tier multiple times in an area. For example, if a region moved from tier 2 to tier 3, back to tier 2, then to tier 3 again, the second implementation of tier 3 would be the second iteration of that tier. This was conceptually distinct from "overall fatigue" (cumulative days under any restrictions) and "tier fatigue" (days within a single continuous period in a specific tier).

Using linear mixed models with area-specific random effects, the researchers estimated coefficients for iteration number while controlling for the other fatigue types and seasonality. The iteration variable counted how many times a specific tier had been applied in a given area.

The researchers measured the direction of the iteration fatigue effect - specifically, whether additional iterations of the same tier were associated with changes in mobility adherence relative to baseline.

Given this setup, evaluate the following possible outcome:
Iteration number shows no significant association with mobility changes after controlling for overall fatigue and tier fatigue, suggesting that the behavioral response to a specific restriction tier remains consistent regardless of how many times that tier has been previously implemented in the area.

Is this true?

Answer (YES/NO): NO